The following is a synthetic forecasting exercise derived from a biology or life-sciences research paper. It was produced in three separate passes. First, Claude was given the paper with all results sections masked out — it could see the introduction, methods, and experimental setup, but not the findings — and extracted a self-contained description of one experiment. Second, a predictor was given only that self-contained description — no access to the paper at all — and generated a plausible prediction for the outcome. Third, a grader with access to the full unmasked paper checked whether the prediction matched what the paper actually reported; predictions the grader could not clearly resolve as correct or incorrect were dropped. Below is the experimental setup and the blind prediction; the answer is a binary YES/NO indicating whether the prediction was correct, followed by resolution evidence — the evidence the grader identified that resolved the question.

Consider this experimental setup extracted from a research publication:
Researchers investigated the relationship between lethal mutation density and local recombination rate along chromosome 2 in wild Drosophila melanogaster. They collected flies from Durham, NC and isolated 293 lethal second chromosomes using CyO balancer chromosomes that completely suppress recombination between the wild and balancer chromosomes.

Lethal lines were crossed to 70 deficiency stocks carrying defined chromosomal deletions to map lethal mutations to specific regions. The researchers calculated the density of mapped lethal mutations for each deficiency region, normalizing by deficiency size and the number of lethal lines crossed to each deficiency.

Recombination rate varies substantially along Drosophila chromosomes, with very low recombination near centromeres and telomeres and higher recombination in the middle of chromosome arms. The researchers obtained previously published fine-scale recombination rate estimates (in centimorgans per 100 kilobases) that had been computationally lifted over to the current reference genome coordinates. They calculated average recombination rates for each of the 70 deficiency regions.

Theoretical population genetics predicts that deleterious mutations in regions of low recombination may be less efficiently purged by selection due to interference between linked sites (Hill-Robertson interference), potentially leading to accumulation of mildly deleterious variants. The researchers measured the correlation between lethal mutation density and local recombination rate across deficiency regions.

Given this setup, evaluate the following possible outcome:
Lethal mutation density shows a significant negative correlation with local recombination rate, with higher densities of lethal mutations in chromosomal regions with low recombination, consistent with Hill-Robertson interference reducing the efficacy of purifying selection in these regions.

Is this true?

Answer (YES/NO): NO